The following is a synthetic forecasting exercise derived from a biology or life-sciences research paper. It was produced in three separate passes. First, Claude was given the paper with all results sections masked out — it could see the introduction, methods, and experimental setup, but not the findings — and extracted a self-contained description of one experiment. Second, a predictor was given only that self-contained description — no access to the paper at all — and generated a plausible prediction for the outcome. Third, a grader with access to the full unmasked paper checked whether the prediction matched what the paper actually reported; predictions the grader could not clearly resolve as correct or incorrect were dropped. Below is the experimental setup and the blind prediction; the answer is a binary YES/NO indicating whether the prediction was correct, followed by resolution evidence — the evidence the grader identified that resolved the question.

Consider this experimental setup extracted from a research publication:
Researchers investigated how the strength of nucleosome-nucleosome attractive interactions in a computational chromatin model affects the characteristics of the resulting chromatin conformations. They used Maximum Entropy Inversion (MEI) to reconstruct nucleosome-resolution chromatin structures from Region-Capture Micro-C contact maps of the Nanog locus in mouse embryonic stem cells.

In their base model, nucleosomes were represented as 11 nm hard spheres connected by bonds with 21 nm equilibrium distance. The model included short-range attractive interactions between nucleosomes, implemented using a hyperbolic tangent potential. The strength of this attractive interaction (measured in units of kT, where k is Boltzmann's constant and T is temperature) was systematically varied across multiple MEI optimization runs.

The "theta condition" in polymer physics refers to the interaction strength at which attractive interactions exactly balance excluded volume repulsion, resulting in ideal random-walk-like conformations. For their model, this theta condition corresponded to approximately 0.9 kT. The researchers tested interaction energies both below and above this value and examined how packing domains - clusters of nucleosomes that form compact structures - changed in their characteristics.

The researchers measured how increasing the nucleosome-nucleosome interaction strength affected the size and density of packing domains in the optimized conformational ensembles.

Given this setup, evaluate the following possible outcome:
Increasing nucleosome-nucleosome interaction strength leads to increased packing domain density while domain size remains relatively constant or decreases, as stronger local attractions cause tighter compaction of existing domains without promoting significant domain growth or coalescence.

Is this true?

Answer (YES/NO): YES